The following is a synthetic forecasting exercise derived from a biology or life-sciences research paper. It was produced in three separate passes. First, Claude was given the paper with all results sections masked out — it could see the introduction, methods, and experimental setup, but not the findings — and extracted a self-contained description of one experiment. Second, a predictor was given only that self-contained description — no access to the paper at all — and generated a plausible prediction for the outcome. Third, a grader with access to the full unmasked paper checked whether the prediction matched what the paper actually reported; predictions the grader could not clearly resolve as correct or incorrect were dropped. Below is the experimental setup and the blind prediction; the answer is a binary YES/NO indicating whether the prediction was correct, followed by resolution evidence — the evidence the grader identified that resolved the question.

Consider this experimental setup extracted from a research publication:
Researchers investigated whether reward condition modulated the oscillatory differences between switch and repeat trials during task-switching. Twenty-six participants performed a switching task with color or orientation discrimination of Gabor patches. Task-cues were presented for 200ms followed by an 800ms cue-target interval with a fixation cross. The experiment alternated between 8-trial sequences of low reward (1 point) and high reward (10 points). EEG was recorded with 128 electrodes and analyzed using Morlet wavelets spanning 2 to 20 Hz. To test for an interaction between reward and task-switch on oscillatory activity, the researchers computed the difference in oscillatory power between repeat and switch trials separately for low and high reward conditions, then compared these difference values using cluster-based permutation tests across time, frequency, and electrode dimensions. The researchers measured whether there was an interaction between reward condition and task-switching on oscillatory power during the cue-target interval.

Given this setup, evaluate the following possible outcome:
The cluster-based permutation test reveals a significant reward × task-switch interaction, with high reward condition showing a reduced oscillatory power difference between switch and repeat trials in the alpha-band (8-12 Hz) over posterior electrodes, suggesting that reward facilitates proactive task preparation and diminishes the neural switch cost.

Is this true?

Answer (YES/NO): NO